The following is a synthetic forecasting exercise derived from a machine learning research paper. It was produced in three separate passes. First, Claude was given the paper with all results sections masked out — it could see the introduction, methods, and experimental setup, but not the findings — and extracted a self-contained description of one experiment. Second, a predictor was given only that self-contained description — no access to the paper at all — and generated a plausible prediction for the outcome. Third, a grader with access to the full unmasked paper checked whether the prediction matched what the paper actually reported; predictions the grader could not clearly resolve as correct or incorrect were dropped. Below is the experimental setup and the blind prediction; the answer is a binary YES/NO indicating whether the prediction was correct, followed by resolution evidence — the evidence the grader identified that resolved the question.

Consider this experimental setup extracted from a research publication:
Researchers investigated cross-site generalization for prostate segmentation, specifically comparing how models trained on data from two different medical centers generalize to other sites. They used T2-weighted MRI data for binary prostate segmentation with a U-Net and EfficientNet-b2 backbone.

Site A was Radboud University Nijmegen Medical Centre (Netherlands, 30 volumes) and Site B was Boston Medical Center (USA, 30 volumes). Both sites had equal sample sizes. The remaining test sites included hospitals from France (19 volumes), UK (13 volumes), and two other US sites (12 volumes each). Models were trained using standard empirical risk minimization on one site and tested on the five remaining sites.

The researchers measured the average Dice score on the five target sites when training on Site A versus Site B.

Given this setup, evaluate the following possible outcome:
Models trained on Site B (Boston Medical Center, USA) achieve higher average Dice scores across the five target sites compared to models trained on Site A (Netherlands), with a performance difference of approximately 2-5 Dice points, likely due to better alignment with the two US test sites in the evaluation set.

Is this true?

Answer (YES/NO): NO